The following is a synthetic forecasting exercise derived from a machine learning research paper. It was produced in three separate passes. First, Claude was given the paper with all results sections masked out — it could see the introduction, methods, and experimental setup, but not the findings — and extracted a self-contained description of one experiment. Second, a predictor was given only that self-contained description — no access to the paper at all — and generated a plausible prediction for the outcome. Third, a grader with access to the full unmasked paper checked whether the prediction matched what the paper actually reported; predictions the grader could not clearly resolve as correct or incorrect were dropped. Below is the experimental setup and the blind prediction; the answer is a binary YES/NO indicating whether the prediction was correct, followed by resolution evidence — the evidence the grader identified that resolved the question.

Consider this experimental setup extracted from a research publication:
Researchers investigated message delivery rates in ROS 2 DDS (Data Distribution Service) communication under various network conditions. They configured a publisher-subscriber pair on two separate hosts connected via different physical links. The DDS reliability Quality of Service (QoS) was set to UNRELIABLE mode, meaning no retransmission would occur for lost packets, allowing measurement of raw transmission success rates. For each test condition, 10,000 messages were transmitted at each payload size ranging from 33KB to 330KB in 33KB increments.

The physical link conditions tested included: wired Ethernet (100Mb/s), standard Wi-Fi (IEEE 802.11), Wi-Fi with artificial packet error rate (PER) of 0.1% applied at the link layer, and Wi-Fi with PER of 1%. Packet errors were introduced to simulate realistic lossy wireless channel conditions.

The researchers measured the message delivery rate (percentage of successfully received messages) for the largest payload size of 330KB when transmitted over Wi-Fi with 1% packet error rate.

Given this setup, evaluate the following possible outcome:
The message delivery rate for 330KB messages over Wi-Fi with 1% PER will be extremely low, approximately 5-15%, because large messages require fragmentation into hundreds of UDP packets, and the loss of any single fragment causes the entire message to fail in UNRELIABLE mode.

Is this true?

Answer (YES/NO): YES